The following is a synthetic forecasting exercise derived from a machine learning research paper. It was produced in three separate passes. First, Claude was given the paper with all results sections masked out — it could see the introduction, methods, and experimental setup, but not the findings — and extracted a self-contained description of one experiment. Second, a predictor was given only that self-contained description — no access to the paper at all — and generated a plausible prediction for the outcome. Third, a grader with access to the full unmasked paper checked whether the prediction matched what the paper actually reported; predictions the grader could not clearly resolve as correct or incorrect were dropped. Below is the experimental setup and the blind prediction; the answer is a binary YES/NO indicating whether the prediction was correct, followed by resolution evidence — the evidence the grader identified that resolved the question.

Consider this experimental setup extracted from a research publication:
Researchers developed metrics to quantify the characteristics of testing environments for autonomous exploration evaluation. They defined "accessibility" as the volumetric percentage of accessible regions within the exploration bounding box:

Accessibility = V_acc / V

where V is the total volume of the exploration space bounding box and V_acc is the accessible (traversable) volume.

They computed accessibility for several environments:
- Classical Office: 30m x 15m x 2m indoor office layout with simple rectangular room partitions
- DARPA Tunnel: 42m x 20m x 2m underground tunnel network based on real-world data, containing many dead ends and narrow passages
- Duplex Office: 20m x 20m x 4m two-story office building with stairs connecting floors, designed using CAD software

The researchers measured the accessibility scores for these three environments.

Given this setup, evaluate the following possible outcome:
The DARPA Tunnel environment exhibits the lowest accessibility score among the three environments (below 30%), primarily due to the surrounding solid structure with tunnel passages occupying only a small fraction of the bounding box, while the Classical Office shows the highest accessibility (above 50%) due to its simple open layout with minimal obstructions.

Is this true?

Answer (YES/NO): YES